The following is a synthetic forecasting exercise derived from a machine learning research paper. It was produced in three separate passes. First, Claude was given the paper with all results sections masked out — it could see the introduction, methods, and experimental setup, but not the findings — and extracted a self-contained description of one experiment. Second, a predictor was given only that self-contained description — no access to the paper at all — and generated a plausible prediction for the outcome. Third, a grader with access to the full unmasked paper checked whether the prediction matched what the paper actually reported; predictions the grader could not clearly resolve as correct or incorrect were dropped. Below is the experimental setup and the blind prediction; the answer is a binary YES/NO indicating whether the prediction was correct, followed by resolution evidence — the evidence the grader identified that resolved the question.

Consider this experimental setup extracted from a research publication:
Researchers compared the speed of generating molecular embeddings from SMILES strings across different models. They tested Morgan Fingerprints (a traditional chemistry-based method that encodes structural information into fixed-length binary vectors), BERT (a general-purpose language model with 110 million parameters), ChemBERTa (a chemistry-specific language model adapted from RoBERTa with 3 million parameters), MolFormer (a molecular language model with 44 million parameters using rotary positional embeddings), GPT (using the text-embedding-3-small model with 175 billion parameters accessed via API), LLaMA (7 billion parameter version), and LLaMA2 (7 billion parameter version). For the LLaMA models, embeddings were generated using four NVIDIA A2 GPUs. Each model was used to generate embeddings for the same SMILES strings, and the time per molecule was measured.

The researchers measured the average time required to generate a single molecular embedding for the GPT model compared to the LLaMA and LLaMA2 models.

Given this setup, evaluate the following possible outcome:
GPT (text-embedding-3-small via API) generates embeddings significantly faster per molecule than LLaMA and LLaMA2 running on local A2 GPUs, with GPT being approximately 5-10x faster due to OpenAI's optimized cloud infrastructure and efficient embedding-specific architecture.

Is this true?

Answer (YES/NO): NO